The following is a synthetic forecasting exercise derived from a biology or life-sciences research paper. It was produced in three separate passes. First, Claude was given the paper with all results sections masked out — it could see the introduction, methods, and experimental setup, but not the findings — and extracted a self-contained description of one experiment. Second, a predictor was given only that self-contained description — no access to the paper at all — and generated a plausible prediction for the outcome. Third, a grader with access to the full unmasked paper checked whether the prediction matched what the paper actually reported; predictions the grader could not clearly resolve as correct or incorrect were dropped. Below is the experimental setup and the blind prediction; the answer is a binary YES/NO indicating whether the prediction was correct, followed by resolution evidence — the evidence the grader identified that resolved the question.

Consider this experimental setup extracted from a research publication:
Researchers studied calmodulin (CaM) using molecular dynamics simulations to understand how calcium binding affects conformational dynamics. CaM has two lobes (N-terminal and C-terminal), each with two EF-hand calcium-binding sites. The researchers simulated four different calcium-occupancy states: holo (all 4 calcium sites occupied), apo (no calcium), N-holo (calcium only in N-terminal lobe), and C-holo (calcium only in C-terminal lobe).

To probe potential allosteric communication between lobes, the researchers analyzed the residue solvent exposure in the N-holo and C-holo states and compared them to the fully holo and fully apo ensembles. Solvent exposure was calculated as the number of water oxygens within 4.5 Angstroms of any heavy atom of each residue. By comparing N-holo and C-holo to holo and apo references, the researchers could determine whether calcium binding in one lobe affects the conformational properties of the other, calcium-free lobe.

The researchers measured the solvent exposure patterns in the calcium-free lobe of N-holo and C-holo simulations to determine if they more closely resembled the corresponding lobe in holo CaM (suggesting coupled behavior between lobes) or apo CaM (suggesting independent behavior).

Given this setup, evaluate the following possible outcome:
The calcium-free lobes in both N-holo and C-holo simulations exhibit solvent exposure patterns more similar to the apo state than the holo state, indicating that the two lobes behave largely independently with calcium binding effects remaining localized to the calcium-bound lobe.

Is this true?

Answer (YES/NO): YES